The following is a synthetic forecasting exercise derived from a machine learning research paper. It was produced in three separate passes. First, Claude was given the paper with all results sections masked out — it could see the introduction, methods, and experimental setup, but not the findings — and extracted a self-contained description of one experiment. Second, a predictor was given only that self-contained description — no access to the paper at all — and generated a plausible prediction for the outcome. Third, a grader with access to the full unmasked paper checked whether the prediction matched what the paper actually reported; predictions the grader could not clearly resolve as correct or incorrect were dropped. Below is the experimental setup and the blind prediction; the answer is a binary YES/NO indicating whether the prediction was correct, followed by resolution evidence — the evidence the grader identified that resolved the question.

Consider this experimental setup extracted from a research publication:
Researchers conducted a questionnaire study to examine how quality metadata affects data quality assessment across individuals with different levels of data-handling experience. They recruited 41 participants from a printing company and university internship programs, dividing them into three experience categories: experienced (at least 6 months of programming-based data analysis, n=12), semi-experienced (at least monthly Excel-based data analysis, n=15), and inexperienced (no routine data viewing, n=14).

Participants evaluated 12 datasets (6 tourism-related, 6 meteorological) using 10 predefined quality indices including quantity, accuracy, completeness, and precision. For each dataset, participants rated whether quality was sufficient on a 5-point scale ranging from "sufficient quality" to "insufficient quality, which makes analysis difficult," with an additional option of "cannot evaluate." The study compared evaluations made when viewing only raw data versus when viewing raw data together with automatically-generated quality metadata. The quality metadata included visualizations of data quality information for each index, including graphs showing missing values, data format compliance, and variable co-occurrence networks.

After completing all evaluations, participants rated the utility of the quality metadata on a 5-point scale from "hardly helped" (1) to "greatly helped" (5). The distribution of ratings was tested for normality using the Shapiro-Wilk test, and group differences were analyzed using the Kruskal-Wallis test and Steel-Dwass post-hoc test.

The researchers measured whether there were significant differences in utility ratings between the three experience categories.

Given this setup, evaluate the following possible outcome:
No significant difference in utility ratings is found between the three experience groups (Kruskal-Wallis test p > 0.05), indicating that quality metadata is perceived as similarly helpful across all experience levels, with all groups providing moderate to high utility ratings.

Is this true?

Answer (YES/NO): NO